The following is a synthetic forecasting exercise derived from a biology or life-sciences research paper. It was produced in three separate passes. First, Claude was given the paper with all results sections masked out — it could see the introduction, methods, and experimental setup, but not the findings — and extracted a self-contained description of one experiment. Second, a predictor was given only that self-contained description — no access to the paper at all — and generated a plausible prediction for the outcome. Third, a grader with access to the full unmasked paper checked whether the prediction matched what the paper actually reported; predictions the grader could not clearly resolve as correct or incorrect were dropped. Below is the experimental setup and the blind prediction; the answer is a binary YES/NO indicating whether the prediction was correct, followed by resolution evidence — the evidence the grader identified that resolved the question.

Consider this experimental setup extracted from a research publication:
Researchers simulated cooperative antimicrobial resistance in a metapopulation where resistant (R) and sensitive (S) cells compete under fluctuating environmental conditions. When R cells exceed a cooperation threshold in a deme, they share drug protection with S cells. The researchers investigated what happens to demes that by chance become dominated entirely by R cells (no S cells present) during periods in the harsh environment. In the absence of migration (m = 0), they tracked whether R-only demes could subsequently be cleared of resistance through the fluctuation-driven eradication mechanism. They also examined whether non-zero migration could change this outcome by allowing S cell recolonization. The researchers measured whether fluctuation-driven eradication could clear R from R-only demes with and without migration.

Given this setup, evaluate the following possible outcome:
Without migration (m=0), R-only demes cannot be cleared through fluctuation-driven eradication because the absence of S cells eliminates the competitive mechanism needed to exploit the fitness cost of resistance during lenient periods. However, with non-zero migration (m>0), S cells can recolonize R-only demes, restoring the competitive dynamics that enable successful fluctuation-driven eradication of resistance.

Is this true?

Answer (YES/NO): YES